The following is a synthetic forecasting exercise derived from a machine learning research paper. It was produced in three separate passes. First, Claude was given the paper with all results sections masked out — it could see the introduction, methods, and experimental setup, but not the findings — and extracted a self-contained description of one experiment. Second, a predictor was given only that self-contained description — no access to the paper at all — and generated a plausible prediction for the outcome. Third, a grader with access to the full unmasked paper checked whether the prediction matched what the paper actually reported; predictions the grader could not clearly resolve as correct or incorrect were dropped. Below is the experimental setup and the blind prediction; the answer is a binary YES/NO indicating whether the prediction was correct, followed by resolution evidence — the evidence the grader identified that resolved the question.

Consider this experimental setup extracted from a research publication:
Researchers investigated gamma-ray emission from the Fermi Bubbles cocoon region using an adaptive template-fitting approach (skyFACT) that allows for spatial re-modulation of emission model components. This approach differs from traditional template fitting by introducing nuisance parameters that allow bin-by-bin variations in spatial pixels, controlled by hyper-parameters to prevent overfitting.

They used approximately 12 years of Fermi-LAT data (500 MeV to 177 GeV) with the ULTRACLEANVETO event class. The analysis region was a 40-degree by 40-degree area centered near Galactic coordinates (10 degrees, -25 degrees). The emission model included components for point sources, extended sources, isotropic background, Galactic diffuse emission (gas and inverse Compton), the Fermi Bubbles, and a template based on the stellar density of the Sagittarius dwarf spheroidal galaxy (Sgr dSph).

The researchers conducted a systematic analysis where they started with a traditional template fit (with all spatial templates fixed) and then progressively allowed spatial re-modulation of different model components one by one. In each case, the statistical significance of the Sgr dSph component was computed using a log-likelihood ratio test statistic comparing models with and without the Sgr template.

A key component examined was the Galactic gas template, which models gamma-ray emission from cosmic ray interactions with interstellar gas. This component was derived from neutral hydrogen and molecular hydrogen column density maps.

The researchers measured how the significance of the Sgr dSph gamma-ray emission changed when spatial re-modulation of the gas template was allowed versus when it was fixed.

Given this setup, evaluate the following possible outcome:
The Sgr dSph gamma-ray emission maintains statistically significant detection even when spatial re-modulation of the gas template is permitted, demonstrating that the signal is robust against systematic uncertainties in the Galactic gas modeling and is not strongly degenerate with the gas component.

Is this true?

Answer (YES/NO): NO